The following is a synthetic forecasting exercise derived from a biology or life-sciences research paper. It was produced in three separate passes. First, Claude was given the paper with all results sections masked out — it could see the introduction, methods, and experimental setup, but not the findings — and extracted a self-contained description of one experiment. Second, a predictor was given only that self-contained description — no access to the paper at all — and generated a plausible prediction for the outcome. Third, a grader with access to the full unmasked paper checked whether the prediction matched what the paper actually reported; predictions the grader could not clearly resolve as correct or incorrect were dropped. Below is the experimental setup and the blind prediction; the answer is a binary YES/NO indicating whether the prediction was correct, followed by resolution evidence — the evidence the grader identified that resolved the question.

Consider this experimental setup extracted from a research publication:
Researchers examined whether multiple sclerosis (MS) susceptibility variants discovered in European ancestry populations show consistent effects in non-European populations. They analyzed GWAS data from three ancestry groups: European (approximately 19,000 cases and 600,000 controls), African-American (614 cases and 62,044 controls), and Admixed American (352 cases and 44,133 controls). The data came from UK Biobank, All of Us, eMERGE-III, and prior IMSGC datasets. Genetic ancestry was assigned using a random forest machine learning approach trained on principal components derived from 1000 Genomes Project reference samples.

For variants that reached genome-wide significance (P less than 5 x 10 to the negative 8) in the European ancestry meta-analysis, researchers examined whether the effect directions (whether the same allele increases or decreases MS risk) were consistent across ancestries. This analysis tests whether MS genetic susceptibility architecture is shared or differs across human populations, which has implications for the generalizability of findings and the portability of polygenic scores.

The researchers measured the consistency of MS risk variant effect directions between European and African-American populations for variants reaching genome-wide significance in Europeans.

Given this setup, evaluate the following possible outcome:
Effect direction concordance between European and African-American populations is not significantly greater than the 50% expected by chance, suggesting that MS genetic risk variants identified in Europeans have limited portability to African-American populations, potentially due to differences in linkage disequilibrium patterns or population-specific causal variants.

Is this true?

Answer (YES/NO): NO